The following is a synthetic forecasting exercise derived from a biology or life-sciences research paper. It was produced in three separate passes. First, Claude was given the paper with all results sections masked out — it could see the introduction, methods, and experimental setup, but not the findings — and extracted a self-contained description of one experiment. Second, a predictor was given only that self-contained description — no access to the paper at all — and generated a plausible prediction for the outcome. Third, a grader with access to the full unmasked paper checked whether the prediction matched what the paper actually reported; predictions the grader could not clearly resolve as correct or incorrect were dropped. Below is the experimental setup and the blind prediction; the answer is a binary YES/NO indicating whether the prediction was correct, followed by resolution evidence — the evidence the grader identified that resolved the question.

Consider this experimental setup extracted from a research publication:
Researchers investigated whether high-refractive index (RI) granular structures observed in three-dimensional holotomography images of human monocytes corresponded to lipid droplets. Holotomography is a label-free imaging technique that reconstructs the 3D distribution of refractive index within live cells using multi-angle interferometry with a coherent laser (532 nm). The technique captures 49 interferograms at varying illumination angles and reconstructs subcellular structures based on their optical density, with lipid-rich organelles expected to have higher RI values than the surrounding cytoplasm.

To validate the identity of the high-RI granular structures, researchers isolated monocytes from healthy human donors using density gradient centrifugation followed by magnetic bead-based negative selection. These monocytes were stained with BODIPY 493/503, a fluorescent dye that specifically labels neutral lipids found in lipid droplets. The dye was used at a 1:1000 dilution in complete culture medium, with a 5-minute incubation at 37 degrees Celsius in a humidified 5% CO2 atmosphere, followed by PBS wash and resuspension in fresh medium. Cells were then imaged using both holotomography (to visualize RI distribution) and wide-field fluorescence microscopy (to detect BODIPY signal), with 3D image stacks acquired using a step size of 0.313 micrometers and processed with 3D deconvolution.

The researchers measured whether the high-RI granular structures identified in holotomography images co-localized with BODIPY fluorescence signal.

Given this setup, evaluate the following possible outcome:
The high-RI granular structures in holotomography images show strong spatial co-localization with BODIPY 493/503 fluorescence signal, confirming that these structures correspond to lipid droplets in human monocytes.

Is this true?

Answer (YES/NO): YES